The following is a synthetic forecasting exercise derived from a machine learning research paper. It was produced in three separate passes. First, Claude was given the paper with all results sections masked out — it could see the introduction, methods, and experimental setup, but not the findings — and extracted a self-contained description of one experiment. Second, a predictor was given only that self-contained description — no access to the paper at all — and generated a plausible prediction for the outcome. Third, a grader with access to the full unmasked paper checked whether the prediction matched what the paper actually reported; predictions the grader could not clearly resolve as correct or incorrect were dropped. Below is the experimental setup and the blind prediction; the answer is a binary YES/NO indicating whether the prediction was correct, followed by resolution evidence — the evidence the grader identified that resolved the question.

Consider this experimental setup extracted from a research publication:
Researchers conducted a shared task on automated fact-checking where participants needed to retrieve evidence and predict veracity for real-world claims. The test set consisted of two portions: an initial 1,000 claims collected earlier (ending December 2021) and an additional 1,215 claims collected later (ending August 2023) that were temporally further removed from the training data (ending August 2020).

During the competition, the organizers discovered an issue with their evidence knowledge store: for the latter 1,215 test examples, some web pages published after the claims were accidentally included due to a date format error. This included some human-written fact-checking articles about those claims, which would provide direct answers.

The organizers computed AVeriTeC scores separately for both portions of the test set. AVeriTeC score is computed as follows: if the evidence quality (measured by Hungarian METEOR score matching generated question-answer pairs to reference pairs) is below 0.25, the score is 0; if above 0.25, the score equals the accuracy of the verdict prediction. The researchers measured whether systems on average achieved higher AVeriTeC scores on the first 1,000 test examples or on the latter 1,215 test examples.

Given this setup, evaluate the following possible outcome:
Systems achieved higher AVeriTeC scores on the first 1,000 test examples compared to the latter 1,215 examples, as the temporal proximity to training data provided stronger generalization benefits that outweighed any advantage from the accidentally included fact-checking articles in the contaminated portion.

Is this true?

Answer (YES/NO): NO